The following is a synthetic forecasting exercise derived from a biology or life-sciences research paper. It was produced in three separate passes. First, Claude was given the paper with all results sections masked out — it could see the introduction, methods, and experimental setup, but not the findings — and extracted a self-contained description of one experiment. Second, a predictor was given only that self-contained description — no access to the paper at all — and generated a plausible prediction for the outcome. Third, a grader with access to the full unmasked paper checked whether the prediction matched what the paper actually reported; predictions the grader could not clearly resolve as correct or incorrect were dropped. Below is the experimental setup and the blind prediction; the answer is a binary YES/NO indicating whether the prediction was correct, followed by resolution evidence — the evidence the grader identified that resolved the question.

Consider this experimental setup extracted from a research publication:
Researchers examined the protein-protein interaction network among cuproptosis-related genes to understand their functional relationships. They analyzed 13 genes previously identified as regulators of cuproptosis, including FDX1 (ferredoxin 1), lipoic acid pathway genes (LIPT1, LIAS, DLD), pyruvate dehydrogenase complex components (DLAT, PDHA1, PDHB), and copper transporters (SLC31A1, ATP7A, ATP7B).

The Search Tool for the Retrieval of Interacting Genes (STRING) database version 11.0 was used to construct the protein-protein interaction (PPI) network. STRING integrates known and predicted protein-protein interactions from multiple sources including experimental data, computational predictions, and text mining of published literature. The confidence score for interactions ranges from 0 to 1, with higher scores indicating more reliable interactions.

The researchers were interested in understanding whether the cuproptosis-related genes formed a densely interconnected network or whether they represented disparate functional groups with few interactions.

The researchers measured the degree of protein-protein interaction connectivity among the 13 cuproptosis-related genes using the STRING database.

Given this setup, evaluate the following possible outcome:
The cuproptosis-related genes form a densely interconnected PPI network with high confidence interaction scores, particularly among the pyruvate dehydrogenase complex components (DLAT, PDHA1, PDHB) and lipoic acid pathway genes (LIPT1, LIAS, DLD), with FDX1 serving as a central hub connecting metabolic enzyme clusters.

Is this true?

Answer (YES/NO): NO